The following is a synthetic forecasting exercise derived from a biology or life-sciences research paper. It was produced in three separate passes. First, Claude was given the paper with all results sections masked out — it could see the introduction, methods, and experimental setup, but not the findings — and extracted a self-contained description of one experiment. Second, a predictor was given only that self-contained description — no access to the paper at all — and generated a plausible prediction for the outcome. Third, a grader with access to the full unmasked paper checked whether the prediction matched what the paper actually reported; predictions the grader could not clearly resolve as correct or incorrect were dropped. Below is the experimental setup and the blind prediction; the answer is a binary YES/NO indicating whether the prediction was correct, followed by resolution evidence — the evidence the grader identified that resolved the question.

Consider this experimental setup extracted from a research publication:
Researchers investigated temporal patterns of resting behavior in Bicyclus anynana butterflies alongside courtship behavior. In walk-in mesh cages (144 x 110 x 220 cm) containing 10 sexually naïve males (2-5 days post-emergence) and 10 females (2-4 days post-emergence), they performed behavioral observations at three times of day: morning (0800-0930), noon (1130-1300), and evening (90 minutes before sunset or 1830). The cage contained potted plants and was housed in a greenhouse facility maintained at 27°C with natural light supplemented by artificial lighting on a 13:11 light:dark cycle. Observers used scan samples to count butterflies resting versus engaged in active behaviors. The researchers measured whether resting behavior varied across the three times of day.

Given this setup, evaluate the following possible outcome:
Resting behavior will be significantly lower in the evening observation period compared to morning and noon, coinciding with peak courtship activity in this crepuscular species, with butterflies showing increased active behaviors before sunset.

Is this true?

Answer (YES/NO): NO